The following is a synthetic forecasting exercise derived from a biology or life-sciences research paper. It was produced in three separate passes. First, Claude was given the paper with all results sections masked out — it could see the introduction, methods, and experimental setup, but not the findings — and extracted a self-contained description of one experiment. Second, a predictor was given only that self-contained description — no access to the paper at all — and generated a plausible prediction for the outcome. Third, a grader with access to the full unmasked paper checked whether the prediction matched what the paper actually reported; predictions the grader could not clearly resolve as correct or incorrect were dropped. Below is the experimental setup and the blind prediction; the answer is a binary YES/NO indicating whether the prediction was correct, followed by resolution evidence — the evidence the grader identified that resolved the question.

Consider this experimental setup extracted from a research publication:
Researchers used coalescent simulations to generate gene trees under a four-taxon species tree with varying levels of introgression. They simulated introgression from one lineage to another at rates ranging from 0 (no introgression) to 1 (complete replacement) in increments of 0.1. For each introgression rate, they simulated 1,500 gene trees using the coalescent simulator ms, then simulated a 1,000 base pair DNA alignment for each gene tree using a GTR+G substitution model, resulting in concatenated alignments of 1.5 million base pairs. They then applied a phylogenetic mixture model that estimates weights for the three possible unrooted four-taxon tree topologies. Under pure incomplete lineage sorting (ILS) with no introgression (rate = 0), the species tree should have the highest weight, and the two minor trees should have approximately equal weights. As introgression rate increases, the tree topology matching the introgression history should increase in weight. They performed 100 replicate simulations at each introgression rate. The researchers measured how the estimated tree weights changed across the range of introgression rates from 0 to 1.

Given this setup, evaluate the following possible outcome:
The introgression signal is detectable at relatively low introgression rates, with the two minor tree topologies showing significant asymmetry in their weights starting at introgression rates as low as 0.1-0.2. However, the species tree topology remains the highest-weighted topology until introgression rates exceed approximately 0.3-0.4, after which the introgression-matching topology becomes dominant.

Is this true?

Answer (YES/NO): NO